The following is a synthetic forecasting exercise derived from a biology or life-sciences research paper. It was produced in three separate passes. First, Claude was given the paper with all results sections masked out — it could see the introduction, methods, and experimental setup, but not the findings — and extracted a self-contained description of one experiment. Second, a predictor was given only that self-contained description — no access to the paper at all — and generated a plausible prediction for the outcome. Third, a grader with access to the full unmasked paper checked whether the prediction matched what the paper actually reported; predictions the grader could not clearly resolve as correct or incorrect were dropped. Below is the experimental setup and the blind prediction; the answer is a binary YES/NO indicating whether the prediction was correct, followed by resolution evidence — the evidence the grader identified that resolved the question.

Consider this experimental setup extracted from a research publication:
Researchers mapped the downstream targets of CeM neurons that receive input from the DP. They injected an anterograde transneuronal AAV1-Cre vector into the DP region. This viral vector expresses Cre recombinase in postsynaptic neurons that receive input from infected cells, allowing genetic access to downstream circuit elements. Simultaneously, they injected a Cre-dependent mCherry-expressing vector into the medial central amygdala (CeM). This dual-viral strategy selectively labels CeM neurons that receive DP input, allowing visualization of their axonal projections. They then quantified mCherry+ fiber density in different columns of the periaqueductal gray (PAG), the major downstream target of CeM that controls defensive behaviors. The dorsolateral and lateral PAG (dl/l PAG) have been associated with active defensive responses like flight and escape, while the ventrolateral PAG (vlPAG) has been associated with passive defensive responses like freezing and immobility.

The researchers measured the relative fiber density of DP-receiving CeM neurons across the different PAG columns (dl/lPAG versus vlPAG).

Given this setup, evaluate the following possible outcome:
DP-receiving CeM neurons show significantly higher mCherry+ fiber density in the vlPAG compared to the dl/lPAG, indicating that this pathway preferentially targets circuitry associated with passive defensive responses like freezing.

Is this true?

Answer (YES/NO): NO